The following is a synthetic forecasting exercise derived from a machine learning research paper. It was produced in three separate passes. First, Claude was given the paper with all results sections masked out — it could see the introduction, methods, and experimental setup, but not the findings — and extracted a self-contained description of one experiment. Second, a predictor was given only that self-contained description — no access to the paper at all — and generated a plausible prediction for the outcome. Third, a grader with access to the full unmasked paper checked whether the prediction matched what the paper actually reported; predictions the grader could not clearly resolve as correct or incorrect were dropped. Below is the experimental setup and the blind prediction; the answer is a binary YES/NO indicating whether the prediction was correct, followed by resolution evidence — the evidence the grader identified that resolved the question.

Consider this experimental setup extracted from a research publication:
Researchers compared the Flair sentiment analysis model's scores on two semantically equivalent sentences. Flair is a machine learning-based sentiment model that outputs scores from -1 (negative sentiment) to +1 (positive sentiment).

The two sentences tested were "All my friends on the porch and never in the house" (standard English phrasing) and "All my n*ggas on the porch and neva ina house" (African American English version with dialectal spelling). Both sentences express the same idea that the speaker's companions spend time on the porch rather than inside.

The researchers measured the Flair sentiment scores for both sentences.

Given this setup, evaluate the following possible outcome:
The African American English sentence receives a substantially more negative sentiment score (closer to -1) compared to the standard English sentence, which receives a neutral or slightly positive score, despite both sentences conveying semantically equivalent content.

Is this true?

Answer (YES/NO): NO